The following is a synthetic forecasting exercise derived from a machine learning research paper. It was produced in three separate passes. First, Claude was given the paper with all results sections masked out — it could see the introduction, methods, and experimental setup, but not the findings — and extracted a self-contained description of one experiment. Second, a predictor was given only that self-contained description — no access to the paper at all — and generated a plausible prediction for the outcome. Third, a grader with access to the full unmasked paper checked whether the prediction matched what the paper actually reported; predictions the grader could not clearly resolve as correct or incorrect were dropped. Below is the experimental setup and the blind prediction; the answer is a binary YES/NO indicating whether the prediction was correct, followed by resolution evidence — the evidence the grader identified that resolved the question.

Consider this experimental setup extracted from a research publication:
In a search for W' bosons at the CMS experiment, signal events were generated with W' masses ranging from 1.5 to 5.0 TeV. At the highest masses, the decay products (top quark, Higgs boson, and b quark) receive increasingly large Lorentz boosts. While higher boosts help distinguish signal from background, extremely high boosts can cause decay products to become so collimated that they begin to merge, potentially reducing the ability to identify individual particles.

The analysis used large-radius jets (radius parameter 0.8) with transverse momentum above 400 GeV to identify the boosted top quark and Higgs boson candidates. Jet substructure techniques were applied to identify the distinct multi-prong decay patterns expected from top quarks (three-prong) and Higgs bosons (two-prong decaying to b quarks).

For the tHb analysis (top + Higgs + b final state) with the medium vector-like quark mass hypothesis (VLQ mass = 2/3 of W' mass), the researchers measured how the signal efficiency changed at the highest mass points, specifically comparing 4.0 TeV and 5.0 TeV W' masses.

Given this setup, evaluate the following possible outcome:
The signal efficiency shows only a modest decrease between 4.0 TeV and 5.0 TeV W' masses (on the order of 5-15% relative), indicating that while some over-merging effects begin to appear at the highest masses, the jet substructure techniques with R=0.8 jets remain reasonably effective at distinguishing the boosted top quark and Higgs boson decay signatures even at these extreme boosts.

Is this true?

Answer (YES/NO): YES